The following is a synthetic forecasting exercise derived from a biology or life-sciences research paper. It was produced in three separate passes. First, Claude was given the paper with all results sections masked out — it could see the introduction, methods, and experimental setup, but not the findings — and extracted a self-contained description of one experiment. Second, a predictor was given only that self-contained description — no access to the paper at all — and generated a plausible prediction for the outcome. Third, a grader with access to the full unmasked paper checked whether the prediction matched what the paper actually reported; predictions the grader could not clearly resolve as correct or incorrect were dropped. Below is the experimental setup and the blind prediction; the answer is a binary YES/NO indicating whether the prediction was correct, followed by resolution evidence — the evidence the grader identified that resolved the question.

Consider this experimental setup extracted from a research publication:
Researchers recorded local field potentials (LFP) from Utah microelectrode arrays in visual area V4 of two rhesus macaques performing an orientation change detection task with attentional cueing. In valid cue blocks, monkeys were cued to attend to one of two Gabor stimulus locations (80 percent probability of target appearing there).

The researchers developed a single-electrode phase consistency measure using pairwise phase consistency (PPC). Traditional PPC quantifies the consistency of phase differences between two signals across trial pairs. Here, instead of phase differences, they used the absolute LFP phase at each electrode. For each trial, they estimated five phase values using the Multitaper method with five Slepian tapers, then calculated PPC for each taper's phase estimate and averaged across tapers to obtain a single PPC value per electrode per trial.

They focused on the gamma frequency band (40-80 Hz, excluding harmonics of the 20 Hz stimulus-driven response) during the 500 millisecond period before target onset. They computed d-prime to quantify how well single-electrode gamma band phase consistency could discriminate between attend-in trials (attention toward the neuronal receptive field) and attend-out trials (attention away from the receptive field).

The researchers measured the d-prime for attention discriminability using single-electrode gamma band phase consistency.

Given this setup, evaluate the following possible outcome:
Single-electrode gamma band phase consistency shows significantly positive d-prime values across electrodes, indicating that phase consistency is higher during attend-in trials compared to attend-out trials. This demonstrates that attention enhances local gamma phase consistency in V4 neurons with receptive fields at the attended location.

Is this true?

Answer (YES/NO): NO